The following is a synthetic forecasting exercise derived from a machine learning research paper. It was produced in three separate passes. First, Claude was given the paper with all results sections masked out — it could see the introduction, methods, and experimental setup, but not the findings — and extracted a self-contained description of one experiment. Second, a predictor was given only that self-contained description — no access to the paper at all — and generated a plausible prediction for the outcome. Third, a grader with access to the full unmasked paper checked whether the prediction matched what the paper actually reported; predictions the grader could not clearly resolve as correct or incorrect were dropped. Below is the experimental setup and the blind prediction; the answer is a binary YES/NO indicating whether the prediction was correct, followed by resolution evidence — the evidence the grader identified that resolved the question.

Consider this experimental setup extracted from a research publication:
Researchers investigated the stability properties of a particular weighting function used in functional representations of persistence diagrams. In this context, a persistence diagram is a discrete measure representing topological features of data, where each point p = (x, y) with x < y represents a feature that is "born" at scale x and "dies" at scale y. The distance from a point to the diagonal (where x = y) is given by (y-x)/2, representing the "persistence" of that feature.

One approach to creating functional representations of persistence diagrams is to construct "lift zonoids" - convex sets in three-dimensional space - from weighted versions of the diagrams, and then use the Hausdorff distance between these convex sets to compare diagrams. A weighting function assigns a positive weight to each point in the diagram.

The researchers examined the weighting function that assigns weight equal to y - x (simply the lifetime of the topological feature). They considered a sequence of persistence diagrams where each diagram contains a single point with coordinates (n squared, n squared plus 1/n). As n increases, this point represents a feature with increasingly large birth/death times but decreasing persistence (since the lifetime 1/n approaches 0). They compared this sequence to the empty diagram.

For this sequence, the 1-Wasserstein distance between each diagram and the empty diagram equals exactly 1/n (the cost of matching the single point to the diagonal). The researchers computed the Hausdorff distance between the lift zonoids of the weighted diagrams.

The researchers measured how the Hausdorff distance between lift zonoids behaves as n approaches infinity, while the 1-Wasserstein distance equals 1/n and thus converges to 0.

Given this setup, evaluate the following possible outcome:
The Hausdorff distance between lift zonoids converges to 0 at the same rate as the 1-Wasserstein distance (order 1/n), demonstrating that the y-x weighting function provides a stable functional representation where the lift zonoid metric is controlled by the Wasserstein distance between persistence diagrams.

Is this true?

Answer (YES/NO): NO